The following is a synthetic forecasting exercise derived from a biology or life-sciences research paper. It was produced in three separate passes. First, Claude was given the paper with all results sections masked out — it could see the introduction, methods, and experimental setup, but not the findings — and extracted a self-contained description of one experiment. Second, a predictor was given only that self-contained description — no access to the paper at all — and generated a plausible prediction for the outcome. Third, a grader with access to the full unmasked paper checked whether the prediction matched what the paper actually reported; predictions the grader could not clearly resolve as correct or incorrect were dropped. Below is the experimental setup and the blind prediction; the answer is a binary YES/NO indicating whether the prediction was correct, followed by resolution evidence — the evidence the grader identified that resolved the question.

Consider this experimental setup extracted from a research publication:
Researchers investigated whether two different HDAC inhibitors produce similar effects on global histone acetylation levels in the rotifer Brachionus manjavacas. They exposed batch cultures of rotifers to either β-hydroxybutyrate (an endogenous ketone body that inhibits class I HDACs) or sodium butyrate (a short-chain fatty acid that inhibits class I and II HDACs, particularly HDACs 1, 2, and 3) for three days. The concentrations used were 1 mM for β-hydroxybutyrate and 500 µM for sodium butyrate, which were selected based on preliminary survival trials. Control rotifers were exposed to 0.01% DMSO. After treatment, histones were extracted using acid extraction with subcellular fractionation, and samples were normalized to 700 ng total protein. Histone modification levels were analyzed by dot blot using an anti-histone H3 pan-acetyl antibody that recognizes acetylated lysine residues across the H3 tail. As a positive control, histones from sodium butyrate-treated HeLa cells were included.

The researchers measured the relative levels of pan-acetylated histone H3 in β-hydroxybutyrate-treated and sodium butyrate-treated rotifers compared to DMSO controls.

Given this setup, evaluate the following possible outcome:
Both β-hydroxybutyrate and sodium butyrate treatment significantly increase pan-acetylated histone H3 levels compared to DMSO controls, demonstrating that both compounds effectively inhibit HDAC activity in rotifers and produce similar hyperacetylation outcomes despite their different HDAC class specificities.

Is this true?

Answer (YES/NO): YES